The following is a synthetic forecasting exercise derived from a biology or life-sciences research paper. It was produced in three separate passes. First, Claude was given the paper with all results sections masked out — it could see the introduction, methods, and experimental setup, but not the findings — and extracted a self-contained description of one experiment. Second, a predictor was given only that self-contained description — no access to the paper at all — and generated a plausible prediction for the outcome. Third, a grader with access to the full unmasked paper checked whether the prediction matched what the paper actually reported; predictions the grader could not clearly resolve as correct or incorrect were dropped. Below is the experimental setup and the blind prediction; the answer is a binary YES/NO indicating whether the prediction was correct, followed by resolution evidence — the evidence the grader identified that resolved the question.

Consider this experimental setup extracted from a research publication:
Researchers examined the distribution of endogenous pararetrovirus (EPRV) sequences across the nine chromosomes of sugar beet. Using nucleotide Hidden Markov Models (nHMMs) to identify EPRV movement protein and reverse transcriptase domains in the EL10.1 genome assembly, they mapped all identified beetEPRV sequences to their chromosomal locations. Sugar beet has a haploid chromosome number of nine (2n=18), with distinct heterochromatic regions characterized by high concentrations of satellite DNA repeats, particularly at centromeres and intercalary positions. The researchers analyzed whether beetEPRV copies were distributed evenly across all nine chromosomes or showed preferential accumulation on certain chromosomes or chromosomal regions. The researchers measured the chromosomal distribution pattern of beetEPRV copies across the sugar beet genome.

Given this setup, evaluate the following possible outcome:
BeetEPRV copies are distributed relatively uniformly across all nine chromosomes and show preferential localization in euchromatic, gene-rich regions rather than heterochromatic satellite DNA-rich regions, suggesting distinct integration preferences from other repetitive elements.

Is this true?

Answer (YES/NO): NO